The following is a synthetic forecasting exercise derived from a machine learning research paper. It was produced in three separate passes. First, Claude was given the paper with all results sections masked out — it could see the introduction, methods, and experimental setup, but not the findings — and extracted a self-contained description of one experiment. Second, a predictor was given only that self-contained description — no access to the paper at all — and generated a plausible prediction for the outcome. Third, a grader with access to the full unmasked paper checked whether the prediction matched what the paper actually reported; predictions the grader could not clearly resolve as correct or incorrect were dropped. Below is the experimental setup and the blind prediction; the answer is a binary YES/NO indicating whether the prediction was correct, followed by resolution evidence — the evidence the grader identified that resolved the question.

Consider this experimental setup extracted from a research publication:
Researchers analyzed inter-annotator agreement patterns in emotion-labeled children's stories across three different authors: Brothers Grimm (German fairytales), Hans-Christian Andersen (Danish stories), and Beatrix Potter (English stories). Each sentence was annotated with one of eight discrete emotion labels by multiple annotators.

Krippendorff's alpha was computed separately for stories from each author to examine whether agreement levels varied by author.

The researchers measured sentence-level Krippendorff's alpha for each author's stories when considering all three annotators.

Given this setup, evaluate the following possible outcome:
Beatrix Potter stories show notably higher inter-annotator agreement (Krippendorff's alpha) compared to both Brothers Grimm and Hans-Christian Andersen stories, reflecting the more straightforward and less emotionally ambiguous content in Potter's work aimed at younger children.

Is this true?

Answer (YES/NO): NO